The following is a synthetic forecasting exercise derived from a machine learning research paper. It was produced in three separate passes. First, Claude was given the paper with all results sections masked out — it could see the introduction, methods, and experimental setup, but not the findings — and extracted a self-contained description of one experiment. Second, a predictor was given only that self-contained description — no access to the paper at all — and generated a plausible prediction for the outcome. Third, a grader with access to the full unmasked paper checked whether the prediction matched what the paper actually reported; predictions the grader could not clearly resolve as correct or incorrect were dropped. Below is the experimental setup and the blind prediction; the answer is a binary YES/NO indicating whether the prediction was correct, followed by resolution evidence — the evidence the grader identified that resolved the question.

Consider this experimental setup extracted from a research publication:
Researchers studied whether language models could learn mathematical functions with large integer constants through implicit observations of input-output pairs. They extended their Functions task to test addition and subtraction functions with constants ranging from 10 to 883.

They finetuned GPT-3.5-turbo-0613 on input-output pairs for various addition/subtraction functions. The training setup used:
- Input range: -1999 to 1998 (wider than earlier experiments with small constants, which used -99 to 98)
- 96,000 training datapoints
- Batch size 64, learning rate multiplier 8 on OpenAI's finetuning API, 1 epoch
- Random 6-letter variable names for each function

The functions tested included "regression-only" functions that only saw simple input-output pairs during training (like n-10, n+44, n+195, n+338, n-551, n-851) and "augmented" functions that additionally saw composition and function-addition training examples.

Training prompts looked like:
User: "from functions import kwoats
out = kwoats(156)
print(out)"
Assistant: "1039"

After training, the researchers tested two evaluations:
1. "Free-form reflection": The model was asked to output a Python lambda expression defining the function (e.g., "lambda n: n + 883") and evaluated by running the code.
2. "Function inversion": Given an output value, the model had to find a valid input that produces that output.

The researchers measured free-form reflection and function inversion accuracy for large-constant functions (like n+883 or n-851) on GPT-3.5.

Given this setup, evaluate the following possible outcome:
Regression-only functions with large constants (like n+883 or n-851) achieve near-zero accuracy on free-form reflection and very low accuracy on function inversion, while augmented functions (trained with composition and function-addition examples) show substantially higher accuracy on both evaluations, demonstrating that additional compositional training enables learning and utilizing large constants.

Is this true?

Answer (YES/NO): NO